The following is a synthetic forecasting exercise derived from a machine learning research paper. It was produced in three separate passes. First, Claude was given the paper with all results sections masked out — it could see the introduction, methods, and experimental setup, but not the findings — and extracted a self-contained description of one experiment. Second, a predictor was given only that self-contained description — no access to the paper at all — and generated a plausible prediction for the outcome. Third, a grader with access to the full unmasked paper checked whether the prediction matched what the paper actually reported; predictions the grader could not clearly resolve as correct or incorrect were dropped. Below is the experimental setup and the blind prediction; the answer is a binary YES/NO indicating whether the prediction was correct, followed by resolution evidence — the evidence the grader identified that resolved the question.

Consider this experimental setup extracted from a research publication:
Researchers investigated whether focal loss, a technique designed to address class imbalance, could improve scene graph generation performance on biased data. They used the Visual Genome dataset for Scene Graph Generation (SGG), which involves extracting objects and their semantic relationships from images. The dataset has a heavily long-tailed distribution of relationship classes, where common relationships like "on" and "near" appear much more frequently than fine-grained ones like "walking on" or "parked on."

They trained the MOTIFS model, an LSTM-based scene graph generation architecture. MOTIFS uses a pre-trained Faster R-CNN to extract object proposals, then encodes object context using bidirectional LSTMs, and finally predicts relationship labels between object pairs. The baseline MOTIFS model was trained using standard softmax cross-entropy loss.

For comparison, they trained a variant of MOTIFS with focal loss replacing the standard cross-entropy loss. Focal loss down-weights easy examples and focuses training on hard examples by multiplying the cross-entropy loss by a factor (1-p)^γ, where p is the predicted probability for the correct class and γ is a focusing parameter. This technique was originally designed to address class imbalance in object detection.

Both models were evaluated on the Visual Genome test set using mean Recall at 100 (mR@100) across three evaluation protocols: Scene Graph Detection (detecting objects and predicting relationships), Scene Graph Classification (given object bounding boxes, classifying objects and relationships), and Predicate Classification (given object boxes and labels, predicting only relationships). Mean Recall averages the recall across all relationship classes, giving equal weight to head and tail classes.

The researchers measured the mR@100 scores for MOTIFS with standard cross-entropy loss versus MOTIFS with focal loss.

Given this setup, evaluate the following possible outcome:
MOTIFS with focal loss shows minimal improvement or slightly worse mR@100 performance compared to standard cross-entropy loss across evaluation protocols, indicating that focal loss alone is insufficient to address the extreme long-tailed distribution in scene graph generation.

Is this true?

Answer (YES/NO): YES